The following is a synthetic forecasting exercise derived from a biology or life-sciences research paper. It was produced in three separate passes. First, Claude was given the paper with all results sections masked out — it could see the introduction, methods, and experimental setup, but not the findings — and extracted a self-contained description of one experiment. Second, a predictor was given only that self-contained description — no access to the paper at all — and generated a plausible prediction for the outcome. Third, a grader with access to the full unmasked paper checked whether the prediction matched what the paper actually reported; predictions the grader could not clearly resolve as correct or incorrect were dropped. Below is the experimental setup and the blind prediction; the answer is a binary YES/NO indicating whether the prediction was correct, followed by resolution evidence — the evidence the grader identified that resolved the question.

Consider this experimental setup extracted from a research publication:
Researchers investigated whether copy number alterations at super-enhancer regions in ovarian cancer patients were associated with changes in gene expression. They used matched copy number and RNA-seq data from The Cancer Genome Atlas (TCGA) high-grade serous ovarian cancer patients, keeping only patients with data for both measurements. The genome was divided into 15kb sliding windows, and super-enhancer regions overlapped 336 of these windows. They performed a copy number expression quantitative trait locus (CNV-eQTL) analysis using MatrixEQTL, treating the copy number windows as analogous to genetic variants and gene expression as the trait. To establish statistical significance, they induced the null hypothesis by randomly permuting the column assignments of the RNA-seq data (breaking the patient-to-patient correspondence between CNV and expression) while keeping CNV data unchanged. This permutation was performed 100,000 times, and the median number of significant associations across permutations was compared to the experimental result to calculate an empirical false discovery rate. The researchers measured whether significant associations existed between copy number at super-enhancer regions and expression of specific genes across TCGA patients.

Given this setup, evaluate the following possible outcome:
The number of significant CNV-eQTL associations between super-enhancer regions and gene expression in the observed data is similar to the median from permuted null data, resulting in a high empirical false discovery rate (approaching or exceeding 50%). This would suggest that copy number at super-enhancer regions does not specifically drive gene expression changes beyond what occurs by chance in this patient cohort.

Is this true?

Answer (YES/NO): NO